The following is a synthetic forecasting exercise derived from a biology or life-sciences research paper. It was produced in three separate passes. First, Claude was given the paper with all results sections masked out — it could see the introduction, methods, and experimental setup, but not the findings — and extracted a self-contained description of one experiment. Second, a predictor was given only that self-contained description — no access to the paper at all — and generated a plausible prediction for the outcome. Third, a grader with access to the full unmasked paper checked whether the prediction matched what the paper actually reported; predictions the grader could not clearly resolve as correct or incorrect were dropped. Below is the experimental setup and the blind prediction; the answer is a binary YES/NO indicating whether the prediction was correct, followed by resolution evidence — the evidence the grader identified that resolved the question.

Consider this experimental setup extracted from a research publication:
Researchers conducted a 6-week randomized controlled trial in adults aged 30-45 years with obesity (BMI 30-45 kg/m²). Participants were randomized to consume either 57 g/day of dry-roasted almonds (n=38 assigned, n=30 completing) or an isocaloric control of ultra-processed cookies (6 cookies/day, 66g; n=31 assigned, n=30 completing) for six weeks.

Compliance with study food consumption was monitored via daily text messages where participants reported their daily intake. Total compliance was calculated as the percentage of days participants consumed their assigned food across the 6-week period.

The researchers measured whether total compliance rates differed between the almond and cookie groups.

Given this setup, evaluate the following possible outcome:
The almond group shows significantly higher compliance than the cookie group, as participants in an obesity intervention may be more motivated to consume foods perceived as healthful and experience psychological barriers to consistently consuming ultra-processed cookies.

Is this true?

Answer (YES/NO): NO